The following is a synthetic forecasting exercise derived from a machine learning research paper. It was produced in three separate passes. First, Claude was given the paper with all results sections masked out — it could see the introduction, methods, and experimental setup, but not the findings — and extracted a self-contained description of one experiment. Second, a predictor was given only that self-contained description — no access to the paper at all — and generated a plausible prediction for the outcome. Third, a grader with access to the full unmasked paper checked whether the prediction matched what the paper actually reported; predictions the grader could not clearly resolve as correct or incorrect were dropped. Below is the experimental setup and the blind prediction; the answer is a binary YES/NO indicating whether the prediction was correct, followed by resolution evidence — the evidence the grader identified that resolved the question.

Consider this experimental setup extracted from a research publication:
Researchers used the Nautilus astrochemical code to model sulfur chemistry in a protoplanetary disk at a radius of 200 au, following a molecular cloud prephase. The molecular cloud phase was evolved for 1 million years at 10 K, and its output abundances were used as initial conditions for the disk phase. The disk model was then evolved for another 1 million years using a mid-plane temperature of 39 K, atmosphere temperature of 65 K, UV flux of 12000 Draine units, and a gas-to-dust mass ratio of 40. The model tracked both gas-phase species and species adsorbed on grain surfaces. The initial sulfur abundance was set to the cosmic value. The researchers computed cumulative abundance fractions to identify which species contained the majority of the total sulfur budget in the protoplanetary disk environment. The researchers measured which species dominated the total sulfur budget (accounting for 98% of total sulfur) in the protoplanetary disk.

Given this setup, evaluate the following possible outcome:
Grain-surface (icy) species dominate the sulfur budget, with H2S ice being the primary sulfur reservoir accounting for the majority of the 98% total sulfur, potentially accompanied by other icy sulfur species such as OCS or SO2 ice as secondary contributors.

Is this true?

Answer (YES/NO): YES